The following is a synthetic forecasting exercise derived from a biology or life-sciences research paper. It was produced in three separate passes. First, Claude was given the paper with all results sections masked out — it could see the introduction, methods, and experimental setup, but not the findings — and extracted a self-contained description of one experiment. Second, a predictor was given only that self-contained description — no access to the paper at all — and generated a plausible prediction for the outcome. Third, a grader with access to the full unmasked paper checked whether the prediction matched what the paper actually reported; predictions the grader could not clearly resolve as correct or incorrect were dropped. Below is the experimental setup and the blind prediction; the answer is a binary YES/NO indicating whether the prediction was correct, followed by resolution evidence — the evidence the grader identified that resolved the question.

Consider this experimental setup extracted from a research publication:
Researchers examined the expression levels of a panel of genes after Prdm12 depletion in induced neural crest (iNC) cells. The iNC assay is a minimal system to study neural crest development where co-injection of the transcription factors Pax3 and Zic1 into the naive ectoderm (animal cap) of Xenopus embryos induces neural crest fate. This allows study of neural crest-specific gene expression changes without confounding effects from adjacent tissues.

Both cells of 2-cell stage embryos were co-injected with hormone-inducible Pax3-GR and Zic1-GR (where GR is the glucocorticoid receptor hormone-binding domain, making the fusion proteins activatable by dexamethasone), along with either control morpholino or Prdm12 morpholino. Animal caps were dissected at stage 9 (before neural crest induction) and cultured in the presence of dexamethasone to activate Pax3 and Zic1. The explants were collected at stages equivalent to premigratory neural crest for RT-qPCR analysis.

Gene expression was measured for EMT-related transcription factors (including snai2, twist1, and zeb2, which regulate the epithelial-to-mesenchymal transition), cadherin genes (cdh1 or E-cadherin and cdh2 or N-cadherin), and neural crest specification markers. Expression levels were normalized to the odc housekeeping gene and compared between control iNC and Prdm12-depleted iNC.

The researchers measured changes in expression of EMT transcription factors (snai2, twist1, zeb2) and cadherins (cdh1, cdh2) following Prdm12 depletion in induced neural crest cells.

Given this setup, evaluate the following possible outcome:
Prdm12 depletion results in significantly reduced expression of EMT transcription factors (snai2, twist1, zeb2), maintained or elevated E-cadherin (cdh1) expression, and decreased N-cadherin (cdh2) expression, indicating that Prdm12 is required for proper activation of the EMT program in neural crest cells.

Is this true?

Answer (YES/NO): NO